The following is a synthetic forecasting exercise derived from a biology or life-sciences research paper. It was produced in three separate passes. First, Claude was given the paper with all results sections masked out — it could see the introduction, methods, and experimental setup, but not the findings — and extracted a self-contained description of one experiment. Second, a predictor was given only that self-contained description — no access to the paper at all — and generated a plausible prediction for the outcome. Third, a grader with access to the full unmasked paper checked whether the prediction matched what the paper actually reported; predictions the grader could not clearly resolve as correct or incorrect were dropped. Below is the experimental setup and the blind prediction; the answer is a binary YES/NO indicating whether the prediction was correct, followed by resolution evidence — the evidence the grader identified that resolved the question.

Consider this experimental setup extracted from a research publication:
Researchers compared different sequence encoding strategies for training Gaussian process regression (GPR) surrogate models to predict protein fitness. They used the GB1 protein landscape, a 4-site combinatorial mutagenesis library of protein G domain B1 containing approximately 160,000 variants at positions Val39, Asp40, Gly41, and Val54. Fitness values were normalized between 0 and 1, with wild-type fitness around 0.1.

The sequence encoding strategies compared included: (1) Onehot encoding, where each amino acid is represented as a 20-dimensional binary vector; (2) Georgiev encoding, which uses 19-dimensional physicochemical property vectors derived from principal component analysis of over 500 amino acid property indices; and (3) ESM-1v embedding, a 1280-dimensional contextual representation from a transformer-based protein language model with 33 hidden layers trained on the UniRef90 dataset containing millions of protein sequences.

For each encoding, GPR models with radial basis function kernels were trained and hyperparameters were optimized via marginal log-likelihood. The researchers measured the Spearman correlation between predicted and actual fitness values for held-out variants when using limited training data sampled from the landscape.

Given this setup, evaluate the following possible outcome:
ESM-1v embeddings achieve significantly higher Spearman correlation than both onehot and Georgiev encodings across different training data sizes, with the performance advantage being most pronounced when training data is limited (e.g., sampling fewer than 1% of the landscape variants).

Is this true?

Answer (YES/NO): NO